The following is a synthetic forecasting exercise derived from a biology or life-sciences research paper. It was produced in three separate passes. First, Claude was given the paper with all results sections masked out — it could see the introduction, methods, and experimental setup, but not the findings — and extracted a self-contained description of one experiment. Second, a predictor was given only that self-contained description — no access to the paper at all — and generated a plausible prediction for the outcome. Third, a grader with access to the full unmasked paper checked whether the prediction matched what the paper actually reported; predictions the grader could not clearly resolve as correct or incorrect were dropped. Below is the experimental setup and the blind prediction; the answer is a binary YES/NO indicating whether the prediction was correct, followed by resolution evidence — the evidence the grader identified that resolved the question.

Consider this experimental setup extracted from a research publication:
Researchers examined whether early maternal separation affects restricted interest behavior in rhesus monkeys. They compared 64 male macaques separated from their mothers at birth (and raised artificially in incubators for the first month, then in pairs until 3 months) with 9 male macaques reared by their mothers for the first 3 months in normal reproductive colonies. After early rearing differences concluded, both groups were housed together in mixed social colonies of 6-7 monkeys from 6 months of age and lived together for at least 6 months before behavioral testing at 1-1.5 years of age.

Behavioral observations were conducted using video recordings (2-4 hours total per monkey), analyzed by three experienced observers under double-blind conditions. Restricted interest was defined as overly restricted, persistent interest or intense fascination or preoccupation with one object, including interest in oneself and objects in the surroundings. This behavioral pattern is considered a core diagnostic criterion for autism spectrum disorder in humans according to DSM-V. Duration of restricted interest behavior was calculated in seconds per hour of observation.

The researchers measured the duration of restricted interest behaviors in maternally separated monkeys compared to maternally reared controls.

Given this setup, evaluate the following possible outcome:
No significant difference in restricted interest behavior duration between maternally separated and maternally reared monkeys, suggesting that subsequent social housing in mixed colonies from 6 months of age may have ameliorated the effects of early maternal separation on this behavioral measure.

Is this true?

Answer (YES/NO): NO